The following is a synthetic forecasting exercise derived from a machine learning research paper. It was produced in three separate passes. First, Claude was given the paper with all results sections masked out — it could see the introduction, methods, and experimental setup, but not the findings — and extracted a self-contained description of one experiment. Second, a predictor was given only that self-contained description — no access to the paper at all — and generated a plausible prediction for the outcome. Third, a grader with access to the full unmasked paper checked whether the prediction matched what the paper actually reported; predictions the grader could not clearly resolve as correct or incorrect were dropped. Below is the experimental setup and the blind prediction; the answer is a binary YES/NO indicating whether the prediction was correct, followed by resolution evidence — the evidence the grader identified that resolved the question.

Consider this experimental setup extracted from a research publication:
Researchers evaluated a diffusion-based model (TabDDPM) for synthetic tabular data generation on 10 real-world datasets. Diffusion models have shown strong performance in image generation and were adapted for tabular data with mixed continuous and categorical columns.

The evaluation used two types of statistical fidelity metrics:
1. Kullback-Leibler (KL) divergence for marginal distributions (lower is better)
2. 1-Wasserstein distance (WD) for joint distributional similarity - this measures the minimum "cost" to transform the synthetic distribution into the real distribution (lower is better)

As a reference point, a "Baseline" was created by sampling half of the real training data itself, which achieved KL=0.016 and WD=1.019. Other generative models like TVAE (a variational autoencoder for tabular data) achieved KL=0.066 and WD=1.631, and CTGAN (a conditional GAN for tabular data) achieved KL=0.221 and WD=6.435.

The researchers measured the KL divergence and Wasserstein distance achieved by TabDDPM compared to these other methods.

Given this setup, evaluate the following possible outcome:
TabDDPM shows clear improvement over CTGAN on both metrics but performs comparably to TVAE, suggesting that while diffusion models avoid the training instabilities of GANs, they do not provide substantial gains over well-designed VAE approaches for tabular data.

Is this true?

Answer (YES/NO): NO